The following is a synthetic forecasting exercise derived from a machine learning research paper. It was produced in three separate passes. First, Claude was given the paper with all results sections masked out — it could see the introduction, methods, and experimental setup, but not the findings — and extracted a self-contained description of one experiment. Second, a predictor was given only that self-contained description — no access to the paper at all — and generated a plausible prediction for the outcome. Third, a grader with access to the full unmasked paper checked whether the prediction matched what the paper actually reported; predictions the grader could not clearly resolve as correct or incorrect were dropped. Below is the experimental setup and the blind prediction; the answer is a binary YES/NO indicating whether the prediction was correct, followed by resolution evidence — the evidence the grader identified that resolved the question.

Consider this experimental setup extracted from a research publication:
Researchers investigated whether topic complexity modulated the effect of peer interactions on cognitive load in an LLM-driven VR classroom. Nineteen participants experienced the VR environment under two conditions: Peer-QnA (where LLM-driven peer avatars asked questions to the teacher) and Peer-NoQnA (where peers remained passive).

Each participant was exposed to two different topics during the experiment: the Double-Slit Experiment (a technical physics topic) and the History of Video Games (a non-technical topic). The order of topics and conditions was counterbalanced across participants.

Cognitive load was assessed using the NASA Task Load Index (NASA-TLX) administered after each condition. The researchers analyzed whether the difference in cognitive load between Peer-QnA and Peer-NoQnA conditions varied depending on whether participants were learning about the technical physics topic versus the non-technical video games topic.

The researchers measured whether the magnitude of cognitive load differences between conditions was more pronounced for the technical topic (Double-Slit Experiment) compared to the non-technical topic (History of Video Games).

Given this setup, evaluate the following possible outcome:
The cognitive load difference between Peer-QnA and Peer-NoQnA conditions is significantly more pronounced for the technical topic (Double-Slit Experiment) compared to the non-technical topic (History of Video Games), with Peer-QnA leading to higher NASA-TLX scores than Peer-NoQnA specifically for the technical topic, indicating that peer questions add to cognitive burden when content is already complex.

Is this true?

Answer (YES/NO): YES